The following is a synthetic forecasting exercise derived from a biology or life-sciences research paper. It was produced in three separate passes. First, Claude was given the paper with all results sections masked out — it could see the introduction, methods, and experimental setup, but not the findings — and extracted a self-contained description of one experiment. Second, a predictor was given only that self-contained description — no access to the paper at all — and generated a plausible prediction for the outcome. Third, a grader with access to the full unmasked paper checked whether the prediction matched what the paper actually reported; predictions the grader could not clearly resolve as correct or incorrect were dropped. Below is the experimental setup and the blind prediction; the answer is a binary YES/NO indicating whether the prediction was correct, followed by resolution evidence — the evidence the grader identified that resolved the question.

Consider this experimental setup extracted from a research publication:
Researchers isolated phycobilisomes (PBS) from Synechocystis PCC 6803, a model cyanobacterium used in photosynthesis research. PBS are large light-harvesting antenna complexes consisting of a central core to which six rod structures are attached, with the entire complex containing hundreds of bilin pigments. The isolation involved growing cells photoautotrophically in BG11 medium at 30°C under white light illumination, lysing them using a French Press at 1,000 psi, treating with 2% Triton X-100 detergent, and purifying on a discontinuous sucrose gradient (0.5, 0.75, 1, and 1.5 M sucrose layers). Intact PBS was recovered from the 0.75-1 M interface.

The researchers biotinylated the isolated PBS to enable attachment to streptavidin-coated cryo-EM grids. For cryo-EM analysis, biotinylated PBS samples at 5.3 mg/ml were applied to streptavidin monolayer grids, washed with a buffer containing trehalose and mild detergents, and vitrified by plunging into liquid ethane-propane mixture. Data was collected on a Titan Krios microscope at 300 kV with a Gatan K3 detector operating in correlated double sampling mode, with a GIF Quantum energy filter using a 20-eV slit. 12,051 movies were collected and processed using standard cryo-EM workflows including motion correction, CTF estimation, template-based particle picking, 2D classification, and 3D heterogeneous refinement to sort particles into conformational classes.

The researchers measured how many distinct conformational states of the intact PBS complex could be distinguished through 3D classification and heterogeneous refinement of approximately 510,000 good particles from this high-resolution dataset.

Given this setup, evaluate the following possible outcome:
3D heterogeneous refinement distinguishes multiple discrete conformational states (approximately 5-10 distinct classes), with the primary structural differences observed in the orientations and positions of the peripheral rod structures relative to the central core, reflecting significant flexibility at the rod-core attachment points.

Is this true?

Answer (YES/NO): NO